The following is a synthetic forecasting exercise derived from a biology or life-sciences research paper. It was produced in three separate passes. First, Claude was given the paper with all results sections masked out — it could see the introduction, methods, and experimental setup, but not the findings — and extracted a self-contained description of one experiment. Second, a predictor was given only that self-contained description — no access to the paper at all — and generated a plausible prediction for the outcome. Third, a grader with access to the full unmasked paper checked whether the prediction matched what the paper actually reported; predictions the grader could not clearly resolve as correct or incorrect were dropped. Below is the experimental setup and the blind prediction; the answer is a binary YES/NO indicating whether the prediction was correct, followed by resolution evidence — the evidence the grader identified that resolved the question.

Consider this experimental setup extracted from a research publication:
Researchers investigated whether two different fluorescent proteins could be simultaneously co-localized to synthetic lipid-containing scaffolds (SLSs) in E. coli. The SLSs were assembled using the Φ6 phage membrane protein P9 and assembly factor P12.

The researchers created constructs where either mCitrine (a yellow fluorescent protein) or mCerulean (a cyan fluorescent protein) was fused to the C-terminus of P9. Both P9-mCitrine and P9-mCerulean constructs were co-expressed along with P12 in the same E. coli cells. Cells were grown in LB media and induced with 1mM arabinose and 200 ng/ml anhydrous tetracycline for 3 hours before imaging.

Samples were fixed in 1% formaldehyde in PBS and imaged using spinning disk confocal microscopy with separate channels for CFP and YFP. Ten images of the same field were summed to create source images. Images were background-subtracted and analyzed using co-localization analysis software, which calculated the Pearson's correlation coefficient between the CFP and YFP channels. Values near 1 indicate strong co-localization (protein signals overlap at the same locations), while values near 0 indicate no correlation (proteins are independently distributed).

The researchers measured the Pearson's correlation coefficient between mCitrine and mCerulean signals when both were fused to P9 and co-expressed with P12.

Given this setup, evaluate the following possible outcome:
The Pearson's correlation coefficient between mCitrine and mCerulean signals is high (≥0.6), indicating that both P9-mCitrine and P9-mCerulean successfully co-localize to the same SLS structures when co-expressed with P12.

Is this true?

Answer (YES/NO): YES